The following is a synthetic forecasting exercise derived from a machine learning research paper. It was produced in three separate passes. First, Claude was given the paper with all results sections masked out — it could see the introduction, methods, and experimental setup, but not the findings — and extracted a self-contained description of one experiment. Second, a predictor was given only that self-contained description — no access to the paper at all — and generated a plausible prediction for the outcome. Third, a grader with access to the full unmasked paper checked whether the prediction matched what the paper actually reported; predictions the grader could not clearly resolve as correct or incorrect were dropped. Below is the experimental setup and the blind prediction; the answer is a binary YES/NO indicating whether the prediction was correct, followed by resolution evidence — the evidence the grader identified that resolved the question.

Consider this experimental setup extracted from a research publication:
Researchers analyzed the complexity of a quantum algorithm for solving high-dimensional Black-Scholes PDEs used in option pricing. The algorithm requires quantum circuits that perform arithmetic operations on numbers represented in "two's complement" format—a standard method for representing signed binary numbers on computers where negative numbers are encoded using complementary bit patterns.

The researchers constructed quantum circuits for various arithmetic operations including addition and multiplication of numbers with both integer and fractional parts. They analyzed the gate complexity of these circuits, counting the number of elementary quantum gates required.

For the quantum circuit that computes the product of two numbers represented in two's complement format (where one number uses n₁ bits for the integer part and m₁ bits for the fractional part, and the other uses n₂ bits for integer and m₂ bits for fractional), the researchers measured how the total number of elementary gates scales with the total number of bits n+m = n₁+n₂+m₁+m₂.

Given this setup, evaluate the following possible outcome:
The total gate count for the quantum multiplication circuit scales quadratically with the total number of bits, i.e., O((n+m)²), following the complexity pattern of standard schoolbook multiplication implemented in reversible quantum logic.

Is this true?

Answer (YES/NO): YES